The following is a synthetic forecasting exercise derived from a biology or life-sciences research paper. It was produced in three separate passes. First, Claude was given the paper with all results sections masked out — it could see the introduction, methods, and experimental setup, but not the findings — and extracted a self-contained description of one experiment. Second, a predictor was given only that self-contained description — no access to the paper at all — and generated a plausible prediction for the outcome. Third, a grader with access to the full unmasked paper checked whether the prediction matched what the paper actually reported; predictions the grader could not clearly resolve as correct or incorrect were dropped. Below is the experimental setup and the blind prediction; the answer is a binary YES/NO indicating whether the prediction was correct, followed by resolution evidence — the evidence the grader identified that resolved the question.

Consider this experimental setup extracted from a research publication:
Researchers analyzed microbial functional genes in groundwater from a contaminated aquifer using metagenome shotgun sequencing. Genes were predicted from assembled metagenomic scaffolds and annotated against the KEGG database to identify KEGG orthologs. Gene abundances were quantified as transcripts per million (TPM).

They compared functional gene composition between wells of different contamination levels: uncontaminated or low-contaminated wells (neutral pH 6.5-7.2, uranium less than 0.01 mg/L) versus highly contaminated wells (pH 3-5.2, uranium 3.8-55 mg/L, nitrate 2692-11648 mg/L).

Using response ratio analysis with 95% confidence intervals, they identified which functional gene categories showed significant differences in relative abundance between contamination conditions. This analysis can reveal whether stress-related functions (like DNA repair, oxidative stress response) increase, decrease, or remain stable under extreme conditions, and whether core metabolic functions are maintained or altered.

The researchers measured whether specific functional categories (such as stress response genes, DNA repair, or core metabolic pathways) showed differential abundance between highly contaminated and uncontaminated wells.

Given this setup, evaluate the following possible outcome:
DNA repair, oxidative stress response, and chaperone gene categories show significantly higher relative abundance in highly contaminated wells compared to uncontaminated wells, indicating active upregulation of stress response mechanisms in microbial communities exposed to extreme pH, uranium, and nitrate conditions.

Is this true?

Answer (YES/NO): NO